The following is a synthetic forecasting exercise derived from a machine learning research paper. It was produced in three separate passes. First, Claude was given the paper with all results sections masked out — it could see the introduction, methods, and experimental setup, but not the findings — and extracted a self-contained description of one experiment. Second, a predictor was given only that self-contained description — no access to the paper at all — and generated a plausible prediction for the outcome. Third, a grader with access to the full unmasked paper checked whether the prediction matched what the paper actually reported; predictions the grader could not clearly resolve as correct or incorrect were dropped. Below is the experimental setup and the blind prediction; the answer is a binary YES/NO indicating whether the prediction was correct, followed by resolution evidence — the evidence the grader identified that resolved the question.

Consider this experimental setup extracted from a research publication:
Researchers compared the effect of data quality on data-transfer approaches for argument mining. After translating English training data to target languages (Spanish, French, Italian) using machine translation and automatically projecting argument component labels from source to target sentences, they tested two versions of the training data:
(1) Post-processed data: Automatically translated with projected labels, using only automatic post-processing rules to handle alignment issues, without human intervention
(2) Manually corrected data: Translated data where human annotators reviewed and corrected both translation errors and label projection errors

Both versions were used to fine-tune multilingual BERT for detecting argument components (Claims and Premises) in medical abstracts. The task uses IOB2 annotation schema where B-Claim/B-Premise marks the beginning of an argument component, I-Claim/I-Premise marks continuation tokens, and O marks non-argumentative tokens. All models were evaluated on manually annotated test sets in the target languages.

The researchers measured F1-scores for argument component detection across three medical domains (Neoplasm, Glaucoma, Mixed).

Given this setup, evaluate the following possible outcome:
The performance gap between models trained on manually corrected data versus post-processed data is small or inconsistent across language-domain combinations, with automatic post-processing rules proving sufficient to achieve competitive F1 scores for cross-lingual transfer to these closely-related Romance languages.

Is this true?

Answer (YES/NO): YES